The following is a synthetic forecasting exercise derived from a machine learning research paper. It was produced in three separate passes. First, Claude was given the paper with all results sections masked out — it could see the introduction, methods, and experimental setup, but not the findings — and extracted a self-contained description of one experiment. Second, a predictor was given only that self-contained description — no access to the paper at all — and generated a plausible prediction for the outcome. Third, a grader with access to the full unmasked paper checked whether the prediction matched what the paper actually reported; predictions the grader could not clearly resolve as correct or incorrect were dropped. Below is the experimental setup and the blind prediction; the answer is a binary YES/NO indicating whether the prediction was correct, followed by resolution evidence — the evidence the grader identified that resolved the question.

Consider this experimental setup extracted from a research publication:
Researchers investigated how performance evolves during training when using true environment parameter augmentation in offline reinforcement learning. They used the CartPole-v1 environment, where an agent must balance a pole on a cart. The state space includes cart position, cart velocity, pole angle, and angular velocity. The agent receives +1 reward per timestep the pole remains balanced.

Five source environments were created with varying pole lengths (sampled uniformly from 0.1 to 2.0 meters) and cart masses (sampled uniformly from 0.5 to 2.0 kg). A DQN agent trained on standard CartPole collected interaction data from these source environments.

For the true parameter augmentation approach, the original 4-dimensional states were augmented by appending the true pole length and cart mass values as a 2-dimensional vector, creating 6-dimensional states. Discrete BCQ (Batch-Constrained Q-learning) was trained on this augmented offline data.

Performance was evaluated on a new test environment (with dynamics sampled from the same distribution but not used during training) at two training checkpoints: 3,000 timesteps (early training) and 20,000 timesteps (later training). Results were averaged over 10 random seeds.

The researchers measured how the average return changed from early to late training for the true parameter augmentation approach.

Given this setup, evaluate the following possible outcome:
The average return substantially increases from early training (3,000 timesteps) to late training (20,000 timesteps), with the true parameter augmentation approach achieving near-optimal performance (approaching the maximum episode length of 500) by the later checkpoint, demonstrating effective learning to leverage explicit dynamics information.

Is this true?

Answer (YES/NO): NO